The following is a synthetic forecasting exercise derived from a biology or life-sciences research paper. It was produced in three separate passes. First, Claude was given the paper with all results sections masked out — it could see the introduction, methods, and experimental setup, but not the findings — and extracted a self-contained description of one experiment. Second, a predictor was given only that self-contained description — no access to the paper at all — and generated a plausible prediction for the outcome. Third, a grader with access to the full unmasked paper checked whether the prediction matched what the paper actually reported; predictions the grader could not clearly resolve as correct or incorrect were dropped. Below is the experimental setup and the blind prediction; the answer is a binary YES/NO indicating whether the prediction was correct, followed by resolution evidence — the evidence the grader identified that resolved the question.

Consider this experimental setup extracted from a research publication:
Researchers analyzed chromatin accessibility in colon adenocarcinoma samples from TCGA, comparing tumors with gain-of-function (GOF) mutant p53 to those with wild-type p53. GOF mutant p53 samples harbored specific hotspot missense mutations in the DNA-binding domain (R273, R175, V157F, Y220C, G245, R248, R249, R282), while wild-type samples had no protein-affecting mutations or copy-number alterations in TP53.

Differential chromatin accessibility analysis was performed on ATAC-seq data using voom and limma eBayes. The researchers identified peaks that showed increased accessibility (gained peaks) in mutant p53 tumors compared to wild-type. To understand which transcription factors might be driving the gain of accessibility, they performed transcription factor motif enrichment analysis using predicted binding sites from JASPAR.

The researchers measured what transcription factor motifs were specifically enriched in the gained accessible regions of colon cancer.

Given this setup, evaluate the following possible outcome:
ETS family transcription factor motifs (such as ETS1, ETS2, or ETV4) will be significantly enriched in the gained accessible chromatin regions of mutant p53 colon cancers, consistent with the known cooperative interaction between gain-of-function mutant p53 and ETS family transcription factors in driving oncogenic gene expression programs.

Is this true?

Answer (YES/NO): NO